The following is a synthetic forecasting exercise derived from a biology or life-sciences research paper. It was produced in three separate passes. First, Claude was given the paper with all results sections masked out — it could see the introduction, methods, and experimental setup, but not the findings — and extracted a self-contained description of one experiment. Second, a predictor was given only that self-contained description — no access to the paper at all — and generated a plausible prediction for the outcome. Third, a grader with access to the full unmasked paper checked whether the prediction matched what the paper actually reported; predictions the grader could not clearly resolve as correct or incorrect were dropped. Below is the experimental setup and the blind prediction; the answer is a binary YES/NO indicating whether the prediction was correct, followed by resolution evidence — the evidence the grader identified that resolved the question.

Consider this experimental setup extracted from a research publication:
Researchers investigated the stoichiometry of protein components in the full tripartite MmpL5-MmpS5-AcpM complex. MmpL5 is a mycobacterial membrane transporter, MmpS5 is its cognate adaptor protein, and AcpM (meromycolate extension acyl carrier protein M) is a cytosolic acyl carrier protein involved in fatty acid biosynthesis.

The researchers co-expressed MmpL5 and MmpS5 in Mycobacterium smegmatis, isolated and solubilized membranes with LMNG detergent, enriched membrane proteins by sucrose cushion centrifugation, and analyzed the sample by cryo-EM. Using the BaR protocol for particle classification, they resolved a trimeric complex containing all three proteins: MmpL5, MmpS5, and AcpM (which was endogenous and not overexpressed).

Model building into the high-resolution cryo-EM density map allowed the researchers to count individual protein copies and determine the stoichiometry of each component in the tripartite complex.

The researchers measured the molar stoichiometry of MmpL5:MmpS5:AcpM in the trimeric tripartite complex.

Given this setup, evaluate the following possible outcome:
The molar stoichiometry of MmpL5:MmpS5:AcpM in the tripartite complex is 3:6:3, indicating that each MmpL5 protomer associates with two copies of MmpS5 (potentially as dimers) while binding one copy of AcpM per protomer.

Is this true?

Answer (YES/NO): NO